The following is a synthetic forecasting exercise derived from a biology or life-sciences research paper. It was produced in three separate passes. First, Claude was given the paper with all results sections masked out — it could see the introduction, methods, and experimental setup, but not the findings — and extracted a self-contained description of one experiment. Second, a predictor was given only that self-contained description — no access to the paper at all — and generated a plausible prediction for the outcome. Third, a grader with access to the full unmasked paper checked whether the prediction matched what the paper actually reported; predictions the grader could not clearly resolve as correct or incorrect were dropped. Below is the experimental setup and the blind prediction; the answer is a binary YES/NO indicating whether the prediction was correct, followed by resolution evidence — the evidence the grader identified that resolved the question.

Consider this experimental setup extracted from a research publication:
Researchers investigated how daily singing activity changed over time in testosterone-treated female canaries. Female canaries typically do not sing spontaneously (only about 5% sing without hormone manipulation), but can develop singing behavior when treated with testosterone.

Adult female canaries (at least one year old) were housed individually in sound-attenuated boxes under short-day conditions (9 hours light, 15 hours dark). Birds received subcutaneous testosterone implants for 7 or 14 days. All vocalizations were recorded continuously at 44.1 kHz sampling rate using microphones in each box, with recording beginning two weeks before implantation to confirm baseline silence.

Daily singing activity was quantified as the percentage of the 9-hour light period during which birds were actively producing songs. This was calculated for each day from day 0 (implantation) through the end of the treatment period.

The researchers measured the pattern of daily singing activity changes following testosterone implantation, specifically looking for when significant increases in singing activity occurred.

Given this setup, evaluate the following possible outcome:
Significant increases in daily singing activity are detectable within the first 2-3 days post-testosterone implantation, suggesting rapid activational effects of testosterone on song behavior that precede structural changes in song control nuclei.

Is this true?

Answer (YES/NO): YES